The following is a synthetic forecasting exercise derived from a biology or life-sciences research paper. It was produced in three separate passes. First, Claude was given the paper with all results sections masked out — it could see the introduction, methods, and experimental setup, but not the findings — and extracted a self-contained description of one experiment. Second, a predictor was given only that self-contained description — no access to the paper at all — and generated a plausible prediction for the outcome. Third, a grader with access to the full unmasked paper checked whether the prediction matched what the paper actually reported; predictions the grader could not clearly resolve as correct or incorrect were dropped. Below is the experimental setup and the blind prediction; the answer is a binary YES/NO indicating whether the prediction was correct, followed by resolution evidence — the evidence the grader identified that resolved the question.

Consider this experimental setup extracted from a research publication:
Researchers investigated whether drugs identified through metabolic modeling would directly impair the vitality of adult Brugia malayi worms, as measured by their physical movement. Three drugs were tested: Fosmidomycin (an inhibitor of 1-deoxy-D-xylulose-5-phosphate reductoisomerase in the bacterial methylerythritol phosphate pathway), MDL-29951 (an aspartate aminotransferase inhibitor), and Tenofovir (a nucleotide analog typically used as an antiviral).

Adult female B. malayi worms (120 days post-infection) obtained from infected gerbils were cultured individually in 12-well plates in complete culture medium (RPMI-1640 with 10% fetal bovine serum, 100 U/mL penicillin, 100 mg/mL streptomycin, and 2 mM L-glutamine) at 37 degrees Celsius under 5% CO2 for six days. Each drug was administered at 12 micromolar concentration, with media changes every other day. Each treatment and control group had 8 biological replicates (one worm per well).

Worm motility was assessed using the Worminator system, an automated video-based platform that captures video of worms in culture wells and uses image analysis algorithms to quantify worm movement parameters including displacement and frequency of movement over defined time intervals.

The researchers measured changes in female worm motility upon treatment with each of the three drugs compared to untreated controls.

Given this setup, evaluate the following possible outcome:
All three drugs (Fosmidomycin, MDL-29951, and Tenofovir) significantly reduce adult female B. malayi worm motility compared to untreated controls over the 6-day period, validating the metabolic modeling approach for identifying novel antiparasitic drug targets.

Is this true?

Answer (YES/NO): NO